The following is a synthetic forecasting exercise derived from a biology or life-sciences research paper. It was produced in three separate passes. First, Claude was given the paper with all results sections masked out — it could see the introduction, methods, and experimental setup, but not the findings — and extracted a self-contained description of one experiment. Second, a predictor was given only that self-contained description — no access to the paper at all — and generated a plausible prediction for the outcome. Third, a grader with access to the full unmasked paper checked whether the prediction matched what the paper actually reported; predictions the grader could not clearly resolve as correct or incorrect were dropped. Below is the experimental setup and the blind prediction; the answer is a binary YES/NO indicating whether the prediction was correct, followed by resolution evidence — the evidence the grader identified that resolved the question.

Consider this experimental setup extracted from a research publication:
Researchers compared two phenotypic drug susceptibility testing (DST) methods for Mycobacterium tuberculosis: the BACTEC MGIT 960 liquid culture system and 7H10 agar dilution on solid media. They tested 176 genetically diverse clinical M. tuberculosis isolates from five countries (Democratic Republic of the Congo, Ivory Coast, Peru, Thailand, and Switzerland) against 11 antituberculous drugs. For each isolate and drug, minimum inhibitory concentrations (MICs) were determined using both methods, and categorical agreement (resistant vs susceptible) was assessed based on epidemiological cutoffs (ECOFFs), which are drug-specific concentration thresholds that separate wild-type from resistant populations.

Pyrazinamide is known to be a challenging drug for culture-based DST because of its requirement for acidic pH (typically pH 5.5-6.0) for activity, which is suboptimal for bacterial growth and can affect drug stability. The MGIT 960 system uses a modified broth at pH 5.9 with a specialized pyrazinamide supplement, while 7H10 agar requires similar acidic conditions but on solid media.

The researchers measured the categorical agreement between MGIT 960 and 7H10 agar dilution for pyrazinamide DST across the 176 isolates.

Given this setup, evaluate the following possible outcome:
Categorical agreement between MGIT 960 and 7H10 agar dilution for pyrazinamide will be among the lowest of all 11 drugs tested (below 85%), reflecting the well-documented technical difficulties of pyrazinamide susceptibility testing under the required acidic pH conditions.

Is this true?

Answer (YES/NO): NO